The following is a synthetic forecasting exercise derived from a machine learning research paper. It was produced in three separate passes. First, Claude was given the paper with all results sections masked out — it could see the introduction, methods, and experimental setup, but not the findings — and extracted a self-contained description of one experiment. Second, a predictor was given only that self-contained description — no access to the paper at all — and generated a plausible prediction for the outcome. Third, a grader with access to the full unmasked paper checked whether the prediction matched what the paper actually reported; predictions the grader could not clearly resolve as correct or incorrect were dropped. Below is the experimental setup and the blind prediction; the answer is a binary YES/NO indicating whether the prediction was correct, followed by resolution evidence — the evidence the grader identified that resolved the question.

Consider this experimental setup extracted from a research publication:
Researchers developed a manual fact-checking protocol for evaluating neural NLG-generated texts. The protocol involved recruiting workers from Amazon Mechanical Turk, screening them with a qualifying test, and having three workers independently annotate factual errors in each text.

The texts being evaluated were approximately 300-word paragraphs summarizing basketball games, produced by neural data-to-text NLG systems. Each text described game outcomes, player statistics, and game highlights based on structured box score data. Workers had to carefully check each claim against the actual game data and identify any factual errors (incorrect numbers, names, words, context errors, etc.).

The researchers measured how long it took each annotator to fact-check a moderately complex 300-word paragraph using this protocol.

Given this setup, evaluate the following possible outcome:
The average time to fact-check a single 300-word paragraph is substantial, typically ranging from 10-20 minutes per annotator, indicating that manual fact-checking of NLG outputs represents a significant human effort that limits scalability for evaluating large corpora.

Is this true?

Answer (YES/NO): NO